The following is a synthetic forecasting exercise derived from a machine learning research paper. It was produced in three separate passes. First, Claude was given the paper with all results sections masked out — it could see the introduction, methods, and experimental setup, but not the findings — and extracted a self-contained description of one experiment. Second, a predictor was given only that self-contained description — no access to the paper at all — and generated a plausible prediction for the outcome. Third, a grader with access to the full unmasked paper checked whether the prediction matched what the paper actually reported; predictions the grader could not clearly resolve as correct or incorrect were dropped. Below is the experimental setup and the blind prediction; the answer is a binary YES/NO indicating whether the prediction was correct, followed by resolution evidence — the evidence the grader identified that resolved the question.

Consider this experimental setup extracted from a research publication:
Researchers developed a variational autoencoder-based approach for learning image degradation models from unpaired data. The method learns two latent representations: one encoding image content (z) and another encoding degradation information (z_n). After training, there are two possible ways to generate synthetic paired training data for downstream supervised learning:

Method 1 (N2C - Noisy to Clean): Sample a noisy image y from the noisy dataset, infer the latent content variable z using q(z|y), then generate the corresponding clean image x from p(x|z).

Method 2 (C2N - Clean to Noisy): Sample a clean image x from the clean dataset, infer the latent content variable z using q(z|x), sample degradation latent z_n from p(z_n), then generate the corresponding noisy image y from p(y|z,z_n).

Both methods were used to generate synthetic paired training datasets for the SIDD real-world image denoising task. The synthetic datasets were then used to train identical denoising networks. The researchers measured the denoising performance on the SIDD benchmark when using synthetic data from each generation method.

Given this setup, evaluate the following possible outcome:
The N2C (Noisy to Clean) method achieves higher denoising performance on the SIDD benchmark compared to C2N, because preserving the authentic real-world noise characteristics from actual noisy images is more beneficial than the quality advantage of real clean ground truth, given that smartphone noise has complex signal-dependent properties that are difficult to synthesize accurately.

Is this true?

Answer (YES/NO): NO